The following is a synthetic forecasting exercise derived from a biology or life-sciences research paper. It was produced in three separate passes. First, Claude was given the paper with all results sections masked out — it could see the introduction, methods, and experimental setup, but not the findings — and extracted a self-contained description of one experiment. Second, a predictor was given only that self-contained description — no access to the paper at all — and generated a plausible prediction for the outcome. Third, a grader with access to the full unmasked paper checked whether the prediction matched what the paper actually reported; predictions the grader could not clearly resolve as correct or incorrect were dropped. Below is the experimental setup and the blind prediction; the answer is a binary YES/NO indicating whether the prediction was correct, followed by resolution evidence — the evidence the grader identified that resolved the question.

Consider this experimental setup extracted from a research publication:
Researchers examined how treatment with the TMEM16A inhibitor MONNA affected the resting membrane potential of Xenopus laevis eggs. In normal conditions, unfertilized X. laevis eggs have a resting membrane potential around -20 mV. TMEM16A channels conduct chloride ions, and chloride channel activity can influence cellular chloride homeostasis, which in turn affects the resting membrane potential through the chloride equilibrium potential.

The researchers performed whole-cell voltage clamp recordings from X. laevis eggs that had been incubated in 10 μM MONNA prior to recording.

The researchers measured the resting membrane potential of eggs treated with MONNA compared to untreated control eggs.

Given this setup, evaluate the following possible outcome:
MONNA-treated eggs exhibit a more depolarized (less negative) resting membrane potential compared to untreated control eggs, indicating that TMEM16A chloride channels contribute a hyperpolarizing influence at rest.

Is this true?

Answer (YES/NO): YES